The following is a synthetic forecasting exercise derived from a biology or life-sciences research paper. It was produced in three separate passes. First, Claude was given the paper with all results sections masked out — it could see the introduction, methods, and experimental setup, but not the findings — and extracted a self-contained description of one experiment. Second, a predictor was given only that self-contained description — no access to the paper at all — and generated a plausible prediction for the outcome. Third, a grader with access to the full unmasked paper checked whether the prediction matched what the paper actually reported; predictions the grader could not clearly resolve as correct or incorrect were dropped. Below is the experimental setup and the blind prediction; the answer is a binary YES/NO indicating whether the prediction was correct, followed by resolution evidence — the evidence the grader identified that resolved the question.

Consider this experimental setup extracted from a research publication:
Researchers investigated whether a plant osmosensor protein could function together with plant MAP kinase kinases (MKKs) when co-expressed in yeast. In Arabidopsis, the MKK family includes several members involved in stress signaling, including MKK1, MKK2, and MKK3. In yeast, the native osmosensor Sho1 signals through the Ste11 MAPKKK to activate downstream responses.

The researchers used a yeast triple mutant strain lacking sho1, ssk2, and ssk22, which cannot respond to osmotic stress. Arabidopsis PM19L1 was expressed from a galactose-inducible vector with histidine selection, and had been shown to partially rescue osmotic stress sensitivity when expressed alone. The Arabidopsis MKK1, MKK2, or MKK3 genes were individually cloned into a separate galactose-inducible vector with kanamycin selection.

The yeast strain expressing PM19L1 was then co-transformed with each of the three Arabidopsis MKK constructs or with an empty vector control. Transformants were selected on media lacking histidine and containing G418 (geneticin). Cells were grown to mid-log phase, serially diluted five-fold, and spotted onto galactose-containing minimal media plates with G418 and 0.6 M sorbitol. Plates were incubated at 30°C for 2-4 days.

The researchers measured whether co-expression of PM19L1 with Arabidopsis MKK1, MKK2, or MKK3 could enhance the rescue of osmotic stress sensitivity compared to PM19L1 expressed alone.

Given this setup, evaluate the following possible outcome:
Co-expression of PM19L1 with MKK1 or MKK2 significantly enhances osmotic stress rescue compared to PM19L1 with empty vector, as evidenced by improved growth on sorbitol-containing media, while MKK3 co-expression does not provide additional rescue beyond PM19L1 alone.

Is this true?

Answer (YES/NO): NO